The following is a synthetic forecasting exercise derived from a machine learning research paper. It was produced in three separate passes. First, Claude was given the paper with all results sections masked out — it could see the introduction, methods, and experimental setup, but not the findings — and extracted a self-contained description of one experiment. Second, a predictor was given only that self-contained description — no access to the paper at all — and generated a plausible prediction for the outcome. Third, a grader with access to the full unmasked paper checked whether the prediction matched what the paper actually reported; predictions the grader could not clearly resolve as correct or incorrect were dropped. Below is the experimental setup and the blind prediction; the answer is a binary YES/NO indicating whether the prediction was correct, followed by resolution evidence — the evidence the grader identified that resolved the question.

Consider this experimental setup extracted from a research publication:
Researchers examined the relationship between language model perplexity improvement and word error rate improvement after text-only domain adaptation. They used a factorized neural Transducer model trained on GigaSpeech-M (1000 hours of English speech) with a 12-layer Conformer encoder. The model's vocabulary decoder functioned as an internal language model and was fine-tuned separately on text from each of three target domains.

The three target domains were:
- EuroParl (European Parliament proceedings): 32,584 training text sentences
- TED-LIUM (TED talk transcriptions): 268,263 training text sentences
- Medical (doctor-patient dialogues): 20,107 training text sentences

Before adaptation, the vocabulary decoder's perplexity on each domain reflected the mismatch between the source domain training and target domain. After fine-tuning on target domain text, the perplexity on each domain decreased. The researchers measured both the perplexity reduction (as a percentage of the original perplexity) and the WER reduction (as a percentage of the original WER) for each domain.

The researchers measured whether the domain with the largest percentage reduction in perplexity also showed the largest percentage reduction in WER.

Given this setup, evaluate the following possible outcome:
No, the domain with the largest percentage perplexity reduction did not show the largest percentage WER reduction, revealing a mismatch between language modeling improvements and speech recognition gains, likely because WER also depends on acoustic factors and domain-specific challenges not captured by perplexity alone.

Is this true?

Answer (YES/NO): YES